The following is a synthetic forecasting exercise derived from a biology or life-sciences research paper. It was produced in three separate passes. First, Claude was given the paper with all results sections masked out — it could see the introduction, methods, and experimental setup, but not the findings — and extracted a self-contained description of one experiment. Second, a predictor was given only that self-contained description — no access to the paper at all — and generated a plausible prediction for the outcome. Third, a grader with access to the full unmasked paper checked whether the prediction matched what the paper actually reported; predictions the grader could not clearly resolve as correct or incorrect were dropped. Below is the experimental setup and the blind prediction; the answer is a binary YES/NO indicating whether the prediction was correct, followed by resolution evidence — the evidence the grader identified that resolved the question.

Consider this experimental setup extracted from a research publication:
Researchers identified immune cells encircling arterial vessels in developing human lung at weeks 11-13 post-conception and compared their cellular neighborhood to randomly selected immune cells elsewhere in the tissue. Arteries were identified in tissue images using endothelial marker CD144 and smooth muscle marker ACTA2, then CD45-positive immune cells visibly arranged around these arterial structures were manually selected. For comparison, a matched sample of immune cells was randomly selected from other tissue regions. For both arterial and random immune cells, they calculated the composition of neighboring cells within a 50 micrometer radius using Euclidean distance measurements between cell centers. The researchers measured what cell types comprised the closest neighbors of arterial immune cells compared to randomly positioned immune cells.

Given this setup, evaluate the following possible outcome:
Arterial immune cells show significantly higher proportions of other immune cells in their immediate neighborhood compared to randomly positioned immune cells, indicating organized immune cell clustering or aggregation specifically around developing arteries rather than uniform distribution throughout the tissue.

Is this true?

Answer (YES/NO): NO